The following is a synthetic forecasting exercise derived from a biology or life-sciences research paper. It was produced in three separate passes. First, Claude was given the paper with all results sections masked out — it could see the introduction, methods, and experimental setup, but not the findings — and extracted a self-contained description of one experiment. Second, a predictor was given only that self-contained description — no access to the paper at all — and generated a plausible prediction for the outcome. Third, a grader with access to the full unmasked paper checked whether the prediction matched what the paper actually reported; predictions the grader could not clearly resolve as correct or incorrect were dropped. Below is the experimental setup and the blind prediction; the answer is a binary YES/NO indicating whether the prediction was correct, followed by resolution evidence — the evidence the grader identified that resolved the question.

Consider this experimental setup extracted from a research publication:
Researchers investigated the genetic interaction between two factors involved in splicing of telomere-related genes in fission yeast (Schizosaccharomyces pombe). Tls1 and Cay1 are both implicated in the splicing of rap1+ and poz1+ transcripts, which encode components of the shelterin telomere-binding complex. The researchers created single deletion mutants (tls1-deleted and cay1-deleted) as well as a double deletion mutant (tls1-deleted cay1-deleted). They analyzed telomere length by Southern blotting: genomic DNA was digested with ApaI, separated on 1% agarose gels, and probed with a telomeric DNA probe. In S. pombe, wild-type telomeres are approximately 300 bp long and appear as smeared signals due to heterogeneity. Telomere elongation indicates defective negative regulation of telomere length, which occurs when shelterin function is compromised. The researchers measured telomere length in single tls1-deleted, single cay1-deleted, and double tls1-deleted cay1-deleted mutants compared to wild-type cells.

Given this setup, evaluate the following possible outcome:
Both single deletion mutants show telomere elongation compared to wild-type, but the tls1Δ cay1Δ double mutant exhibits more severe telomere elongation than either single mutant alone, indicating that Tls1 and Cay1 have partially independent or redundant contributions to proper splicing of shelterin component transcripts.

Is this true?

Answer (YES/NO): YES